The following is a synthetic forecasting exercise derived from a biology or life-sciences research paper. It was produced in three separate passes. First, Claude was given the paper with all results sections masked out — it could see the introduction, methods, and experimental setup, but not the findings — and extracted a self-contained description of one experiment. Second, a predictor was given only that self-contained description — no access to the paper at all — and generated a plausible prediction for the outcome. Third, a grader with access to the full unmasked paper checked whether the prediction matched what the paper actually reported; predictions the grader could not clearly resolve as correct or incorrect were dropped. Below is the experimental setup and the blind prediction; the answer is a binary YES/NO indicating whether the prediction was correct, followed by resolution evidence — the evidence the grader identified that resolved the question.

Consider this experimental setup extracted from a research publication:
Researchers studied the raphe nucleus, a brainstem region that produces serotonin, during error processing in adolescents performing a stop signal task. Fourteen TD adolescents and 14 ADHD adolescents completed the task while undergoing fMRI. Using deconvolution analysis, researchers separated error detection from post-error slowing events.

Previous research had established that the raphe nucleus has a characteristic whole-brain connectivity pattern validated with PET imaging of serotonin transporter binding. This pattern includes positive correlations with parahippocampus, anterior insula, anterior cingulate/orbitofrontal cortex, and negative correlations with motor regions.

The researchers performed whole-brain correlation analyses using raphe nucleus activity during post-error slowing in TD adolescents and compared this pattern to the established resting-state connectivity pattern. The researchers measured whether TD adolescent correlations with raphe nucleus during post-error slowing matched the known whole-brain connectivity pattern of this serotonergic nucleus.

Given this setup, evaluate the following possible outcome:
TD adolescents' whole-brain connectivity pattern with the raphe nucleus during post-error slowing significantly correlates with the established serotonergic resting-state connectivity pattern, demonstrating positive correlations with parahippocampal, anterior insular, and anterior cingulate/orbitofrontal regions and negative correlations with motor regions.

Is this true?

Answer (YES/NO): YES